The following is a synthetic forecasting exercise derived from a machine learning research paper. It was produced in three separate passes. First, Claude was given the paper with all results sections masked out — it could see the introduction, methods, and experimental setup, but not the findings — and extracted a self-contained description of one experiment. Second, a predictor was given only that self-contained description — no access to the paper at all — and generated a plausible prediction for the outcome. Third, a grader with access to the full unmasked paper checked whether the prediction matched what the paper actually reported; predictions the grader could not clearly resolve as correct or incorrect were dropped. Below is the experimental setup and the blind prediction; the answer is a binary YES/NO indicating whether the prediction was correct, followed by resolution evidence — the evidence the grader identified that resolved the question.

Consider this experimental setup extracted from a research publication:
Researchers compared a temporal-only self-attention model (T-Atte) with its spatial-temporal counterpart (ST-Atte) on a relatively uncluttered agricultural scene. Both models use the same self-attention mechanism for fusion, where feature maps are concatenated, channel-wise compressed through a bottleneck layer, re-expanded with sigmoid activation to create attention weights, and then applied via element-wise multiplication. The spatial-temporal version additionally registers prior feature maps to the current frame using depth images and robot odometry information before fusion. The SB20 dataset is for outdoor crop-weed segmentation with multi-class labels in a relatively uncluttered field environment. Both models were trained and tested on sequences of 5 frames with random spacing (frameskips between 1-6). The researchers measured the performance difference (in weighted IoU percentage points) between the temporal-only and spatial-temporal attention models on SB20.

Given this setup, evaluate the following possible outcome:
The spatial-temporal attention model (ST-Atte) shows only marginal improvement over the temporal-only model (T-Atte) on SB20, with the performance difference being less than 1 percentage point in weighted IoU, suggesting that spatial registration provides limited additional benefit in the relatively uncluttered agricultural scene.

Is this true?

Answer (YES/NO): YES